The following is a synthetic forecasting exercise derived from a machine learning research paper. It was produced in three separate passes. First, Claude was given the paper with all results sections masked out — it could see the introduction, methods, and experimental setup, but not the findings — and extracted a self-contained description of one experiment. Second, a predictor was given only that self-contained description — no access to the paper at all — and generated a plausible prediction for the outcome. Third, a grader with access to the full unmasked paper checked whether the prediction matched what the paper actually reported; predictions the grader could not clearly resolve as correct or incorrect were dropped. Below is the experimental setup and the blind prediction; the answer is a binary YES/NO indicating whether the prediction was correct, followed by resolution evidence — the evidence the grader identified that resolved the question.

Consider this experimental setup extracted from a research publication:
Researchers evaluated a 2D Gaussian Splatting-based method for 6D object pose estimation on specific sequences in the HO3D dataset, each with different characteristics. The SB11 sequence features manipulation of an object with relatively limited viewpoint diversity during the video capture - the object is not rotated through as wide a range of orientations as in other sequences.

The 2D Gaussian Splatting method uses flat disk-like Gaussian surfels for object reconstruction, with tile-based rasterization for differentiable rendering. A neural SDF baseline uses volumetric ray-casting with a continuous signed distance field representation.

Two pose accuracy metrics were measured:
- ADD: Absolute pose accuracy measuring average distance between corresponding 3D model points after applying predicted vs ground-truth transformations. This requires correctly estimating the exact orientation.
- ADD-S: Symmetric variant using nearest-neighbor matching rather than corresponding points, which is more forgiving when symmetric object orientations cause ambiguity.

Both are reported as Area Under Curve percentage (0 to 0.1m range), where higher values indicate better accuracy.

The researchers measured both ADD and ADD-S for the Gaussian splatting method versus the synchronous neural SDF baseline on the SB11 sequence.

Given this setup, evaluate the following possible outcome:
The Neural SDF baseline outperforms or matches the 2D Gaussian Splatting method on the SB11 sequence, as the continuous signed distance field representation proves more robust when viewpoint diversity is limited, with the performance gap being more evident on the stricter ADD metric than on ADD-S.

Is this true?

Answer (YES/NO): YES